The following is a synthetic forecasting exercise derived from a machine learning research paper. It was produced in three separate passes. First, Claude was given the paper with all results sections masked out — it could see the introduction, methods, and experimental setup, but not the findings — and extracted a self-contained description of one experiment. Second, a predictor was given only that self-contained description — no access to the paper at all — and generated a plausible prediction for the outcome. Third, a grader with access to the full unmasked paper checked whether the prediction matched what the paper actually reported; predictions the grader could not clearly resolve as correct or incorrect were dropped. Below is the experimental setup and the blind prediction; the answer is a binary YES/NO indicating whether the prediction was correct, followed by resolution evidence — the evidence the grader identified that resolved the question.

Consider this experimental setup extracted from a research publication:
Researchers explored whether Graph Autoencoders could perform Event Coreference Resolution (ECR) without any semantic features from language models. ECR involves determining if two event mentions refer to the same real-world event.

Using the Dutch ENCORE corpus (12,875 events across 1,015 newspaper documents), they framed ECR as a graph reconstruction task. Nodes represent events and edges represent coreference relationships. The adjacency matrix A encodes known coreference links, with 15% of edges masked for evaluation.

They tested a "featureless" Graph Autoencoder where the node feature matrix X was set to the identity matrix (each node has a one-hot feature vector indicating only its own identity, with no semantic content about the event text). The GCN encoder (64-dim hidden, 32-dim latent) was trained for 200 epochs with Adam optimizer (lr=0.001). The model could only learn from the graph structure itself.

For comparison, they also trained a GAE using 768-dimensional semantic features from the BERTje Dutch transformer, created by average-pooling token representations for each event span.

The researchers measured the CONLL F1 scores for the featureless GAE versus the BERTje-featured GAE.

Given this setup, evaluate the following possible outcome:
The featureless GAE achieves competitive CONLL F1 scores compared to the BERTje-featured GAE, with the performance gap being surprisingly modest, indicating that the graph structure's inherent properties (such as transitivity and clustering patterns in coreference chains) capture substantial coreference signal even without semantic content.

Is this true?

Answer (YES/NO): YES